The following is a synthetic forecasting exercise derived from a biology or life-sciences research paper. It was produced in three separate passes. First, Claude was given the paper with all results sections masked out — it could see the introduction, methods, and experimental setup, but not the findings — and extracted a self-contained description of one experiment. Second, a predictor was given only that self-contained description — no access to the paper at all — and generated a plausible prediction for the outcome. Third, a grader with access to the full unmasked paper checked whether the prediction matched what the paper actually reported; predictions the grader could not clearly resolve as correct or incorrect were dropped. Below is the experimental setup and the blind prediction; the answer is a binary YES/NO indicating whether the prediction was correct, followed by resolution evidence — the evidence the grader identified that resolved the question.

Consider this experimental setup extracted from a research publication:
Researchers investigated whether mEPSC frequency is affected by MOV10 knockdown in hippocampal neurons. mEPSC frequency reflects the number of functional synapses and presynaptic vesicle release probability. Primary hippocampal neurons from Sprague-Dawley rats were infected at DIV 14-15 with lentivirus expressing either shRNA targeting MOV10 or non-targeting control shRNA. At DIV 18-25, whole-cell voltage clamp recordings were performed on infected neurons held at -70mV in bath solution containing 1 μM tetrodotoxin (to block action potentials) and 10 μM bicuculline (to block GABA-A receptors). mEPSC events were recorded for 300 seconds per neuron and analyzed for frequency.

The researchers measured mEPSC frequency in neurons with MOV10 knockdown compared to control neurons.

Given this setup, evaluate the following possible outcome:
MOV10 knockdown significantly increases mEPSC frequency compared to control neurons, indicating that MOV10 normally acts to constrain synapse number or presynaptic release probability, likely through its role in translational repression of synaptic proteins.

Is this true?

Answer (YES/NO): NO